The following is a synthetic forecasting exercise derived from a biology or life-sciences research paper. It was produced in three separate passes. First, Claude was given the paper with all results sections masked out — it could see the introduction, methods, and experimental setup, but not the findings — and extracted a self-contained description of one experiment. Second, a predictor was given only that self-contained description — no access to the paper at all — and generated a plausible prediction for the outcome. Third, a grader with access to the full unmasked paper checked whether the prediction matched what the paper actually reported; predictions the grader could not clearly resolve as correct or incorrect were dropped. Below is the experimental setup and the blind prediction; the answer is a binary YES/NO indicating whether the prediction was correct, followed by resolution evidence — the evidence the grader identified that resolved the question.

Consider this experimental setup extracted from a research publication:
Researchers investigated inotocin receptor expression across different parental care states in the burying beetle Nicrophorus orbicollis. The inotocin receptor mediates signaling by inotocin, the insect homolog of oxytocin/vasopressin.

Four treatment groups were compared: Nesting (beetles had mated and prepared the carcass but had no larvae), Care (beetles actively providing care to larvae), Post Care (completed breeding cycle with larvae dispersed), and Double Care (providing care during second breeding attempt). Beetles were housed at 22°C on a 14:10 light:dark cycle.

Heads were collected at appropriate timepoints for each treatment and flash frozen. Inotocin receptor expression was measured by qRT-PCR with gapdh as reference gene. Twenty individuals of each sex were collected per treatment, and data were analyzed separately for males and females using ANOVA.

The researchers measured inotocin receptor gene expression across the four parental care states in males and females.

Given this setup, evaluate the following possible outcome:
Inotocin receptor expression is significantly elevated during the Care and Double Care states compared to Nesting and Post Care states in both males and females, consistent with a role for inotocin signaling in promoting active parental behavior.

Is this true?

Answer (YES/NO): NO